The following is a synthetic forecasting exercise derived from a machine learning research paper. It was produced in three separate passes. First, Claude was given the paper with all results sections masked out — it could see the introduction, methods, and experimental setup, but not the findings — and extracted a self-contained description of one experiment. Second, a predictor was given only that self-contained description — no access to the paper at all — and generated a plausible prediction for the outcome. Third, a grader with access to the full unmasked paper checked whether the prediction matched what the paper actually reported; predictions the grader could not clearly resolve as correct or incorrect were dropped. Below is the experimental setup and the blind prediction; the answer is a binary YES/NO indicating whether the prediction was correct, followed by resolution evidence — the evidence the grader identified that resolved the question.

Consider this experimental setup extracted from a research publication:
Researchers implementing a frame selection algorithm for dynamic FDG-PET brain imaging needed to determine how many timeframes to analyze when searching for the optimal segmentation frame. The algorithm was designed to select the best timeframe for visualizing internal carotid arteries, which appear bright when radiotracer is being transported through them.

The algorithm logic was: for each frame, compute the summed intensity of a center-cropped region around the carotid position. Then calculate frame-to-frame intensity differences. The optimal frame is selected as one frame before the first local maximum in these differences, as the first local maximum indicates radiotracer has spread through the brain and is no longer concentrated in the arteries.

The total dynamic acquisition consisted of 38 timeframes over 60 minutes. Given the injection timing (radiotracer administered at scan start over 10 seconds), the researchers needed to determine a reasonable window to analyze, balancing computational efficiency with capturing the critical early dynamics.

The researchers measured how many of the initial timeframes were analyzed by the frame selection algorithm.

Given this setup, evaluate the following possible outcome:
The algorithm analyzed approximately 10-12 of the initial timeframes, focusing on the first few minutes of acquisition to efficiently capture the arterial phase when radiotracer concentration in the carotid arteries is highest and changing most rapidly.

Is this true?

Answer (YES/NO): YES